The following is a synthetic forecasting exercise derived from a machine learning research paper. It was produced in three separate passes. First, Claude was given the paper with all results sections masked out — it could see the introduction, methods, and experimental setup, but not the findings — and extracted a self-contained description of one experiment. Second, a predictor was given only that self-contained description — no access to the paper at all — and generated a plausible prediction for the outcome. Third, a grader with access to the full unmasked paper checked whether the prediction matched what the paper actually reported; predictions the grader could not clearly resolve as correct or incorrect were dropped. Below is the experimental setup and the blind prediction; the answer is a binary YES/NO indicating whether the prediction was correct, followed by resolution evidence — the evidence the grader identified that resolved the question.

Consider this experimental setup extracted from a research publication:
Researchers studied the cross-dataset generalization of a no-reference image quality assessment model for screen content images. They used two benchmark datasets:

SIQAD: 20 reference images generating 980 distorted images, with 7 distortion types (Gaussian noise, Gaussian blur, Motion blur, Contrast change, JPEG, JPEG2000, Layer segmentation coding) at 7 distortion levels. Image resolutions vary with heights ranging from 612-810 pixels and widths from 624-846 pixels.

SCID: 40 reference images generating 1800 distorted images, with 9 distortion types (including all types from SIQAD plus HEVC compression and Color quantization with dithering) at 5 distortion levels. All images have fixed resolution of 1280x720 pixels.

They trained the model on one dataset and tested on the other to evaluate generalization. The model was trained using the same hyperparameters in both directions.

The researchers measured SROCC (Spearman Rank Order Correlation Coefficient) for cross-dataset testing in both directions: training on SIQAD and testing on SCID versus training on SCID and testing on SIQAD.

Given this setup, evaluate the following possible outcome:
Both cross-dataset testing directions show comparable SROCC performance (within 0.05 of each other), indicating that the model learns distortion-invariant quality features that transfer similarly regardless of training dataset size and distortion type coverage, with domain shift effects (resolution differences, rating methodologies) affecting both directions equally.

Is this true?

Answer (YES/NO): YES